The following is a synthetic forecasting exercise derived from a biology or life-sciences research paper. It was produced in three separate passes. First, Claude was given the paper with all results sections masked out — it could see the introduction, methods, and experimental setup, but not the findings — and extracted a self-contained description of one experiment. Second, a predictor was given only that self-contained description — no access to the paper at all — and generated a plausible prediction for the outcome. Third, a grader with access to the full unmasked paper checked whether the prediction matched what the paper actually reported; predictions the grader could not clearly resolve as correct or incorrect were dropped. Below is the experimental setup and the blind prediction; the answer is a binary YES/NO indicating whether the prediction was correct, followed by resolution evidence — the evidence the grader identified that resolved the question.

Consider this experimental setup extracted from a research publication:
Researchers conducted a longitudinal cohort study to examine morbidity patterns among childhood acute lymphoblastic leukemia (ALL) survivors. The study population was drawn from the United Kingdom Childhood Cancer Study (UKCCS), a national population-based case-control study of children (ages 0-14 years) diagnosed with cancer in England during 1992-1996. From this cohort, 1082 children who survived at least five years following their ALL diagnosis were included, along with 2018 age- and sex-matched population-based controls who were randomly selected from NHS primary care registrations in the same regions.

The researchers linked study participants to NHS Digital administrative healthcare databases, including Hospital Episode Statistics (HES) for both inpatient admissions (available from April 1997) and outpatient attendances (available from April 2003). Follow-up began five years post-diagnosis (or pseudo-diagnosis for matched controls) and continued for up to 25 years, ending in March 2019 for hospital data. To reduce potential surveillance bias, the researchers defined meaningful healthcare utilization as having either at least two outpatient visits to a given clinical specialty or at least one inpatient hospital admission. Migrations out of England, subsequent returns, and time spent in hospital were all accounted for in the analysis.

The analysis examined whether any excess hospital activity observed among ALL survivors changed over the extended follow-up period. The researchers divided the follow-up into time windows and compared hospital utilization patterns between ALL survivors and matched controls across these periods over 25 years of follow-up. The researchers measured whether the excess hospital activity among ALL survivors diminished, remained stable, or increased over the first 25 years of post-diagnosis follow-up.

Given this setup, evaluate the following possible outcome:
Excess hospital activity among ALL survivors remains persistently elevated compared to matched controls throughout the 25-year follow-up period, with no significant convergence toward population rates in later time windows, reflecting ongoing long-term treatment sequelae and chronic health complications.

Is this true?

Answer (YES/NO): YES